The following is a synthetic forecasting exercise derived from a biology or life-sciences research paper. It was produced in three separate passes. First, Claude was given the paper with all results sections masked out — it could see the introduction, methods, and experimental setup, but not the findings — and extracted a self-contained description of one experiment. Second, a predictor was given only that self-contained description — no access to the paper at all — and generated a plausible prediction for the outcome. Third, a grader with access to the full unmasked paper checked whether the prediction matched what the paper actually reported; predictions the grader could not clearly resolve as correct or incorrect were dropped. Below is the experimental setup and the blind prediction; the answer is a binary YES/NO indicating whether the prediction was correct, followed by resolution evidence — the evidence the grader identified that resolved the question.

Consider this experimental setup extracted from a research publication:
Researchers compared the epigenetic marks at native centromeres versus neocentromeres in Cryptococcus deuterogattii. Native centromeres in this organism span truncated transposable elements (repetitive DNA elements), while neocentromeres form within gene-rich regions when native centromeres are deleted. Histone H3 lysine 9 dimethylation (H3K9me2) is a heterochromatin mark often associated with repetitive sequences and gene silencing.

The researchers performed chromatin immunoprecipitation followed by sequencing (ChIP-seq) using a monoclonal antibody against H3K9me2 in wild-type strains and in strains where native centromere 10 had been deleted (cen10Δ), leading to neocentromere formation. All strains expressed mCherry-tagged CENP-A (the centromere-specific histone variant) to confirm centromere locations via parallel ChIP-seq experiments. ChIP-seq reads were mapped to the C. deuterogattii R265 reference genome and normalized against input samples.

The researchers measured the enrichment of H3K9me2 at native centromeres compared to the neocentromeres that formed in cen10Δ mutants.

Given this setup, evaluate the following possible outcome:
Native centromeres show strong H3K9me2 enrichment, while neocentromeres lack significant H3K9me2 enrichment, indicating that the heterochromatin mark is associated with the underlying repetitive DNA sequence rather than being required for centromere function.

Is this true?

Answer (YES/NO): YES